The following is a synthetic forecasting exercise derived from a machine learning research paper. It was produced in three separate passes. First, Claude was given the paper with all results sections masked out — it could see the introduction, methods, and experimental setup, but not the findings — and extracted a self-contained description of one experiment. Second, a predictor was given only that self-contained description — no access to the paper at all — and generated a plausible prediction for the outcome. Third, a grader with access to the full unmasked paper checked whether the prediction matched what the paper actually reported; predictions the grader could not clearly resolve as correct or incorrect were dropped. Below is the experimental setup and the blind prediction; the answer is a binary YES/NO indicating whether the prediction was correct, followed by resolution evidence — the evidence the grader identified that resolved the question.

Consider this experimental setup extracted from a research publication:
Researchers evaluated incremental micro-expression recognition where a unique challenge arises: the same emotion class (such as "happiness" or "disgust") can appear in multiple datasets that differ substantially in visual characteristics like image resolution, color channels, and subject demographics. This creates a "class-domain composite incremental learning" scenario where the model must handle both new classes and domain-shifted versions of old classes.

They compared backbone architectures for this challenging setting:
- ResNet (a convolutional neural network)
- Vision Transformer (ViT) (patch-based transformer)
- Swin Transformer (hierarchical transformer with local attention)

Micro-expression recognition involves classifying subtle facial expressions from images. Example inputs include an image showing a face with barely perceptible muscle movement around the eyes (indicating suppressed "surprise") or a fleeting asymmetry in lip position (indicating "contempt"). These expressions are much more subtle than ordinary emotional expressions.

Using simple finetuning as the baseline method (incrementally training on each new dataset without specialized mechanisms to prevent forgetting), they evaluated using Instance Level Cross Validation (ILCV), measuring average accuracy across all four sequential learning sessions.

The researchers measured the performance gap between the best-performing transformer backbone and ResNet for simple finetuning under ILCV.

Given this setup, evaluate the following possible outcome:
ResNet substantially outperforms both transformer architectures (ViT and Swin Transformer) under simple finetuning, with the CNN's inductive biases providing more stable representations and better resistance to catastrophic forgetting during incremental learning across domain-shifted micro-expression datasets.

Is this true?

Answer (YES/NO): NO